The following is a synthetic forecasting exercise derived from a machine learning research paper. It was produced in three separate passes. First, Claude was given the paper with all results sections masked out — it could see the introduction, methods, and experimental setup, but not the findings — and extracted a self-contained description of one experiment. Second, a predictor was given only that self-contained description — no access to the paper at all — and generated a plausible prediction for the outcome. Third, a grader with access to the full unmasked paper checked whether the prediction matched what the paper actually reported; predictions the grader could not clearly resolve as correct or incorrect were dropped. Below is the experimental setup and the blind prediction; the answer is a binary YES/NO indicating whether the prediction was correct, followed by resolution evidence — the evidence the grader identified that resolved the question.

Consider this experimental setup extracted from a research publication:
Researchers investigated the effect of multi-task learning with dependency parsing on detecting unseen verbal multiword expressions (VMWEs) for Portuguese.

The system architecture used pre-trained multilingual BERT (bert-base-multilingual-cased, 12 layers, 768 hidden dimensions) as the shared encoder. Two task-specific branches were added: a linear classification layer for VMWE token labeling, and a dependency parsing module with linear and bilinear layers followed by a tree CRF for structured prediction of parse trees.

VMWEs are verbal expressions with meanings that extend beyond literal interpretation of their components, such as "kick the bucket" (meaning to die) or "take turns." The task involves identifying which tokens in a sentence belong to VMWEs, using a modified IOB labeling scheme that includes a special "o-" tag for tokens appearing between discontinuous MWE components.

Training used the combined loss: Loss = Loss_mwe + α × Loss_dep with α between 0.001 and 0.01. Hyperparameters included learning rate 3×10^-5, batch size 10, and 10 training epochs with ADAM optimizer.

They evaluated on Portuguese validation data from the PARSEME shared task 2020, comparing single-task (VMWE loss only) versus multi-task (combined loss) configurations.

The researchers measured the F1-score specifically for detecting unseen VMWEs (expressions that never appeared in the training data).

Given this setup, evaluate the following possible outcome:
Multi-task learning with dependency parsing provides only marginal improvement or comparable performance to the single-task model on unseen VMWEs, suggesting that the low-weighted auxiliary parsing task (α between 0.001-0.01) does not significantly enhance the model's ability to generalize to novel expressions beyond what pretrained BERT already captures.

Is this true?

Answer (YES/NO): NO